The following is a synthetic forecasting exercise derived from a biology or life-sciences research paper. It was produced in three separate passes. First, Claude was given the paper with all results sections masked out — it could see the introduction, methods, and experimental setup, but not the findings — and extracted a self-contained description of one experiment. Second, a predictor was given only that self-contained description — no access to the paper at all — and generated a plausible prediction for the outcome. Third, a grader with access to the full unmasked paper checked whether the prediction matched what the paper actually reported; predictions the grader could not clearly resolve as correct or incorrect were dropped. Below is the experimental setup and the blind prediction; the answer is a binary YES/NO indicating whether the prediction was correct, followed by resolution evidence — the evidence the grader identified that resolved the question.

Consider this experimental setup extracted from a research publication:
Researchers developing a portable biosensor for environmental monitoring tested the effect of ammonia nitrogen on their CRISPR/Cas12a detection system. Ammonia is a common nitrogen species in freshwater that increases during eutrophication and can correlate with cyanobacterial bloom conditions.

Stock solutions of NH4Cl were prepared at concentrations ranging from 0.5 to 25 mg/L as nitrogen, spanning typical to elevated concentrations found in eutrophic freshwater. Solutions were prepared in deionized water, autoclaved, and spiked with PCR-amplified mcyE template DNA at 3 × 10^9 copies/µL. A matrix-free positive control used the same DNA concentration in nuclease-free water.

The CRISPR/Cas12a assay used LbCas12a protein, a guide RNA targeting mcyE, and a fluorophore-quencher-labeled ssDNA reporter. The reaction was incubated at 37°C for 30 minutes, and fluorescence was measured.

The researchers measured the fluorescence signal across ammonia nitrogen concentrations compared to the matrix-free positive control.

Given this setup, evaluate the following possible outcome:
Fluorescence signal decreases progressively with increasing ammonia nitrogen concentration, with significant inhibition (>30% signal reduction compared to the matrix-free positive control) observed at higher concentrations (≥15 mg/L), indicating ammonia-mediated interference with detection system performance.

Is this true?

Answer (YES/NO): NO